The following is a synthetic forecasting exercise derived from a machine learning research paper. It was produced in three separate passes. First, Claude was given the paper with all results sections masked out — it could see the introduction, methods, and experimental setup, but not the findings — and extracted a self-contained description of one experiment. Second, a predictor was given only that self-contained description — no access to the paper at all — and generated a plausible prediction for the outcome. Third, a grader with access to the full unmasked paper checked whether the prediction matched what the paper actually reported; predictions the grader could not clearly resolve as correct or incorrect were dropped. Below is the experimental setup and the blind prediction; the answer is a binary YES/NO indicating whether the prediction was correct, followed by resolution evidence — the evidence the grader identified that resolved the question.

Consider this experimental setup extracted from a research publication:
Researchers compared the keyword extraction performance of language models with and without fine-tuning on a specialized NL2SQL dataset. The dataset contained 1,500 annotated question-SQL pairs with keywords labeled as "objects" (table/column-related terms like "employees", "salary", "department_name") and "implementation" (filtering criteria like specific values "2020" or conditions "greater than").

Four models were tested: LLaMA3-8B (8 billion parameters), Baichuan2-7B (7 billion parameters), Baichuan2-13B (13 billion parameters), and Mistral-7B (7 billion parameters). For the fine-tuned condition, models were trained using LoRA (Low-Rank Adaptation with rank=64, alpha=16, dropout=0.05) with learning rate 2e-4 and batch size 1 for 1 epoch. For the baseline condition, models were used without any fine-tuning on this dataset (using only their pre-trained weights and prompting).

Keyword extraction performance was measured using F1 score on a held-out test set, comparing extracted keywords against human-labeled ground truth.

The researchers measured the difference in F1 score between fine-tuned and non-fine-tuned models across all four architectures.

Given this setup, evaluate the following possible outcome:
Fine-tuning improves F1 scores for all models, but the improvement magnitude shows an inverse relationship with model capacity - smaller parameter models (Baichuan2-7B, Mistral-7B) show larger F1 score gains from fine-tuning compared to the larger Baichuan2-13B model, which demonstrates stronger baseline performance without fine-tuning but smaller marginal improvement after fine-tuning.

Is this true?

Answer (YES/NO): NO